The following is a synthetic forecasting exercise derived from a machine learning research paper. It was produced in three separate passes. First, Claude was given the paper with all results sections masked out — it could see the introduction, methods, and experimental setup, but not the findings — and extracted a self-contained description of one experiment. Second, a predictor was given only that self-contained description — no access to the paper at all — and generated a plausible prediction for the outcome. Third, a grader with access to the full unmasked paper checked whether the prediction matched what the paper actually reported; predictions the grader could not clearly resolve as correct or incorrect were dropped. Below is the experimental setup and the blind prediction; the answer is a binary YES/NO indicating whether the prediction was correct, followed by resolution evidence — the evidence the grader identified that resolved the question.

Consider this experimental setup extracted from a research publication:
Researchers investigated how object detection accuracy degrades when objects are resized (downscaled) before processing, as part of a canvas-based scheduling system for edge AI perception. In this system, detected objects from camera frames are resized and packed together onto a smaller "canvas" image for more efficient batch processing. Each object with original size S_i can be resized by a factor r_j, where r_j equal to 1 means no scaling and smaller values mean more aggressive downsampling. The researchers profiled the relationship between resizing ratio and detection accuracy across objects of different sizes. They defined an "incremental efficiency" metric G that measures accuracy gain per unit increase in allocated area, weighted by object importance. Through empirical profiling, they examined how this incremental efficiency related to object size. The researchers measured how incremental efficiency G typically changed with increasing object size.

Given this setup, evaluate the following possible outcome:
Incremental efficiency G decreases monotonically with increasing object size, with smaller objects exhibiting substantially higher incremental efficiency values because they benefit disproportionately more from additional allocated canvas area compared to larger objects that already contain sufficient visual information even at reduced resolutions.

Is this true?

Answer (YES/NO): YES